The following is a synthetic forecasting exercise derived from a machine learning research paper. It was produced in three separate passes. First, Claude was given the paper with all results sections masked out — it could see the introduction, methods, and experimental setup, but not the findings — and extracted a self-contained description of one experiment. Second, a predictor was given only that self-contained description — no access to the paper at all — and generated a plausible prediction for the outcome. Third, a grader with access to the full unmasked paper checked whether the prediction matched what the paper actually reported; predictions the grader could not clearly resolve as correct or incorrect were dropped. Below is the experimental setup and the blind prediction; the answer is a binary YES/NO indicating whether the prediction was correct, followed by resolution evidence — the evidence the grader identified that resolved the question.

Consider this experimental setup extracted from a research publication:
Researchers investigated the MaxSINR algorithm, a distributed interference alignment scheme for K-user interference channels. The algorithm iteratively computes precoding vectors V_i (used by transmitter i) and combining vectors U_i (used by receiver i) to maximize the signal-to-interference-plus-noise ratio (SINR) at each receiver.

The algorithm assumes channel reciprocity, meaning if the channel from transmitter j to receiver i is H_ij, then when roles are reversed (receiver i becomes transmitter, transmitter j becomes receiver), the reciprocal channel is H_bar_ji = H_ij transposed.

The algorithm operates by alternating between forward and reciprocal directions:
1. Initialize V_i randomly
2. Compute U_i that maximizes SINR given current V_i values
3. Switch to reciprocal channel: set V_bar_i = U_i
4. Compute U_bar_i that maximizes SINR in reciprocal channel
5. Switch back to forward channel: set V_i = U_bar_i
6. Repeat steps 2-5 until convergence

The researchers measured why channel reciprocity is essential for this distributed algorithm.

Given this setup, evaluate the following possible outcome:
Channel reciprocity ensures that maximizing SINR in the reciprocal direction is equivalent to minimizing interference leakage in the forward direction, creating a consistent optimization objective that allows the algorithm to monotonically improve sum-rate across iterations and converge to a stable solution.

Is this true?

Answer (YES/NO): NO